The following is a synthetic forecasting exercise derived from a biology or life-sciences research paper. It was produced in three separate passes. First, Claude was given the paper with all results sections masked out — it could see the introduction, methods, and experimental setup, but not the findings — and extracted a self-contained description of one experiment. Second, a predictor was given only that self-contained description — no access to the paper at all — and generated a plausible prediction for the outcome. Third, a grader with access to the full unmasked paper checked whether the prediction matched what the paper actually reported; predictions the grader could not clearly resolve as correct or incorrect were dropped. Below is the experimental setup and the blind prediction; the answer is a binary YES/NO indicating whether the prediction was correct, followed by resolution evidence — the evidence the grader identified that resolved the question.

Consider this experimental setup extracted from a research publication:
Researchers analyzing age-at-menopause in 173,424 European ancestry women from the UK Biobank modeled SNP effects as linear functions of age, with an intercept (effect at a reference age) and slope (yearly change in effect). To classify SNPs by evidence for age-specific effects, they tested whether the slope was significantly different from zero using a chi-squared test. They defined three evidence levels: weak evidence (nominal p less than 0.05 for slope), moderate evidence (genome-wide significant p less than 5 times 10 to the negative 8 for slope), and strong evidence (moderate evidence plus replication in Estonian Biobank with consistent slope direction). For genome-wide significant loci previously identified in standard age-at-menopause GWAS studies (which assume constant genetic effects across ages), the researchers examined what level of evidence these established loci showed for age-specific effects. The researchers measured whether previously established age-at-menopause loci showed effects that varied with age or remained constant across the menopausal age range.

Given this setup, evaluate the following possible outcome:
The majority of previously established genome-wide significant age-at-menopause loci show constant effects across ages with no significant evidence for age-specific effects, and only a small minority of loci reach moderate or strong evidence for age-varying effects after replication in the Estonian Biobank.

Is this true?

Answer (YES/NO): NO